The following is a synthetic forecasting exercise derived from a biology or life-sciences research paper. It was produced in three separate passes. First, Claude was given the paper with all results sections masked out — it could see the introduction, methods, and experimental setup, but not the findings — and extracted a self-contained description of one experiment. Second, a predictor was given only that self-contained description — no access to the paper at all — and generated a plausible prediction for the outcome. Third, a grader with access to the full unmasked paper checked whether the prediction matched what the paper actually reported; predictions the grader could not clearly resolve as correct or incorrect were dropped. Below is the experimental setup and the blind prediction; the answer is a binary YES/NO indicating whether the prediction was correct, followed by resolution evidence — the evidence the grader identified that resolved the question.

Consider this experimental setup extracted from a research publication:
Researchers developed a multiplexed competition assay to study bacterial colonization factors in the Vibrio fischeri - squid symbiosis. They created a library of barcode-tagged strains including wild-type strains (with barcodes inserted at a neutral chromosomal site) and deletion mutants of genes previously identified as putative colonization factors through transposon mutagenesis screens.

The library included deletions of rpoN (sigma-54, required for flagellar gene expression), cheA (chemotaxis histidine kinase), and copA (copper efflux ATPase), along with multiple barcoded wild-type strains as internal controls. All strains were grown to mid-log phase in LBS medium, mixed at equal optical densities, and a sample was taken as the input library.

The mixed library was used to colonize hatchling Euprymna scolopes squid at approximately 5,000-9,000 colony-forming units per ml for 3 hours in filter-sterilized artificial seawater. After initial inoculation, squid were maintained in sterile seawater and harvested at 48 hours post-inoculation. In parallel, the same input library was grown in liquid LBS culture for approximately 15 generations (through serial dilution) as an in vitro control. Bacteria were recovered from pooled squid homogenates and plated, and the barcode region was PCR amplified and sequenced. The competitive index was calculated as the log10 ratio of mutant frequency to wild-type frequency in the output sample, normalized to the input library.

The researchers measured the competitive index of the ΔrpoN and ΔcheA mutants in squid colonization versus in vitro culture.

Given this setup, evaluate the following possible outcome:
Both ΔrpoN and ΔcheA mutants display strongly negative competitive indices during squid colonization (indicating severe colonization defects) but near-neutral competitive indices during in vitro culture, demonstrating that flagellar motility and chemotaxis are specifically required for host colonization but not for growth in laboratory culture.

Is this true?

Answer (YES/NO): NO